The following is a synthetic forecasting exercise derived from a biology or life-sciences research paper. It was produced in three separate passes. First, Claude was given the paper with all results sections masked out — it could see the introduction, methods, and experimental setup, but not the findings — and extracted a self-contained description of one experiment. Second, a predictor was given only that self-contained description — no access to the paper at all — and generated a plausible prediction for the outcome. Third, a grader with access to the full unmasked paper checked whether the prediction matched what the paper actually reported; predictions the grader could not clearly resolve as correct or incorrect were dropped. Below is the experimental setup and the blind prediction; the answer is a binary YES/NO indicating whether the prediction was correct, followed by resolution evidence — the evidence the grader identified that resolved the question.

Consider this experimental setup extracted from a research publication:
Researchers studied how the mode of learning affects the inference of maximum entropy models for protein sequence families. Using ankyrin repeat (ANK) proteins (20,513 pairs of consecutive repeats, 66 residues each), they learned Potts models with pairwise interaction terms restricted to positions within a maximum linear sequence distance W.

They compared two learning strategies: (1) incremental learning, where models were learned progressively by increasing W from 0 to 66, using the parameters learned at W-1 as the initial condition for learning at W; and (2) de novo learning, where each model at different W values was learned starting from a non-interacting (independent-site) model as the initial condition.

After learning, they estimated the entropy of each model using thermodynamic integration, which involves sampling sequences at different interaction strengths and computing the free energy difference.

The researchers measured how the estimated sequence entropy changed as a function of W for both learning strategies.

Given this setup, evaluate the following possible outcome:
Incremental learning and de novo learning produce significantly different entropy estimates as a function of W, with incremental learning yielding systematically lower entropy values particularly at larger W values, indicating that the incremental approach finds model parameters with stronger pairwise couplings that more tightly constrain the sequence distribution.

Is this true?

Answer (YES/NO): YES